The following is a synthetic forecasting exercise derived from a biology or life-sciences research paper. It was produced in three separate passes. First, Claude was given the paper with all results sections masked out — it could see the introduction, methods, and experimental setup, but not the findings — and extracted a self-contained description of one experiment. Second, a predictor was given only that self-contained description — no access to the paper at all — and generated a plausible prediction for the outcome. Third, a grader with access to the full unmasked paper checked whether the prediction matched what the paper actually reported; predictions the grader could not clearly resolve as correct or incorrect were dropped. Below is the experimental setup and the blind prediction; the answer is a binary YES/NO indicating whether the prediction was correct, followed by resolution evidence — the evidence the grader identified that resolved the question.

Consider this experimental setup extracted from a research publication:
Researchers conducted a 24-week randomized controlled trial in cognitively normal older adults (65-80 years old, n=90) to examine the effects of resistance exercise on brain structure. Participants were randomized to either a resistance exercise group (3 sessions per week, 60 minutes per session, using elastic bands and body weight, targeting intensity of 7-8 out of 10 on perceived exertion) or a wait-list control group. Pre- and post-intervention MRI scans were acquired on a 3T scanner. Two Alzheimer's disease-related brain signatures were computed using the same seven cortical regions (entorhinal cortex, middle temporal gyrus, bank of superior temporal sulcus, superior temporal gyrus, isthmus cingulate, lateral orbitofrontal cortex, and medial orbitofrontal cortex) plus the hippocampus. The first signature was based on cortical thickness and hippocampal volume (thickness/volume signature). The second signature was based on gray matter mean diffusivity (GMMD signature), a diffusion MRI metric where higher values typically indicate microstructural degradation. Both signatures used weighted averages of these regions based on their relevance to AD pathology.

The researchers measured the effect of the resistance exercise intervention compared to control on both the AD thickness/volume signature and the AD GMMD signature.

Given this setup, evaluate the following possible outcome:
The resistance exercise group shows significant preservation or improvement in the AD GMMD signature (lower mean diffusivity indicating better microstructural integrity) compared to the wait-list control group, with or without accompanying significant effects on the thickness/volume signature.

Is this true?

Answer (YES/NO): NO